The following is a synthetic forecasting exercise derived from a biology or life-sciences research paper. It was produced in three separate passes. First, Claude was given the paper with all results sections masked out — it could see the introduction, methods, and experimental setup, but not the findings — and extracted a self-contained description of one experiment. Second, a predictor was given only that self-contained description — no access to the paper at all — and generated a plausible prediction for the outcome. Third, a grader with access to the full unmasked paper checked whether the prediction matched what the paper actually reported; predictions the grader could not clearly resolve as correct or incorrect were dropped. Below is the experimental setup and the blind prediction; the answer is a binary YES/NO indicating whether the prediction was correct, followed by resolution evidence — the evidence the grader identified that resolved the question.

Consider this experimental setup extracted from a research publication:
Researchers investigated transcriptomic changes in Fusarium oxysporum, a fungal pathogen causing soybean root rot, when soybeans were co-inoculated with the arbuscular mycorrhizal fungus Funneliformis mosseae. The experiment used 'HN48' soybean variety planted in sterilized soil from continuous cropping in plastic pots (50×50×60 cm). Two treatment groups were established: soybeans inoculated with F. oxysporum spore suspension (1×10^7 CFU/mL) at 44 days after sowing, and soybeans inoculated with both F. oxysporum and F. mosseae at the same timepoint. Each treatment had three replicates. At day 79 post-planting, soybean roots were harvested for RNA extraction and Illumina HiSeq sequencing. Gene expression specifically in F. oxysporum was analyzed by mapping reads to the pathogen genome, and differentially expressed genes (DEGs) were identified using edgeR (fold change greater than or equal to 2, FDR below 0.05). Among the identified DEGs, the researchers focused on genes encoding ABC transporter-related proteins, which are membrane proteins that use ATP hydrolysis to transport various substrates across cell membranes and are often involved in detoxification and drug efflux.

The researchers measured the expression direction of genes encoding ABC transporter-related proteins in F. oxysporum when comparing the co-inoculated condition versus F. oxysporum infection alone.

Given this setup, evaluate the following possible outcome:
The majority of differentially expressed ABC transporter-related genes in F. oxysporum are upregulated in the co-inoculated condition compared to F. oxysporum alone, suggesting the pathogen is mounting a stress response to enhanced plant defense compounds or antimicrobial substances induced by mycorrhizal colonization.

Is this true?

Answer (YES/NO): YES